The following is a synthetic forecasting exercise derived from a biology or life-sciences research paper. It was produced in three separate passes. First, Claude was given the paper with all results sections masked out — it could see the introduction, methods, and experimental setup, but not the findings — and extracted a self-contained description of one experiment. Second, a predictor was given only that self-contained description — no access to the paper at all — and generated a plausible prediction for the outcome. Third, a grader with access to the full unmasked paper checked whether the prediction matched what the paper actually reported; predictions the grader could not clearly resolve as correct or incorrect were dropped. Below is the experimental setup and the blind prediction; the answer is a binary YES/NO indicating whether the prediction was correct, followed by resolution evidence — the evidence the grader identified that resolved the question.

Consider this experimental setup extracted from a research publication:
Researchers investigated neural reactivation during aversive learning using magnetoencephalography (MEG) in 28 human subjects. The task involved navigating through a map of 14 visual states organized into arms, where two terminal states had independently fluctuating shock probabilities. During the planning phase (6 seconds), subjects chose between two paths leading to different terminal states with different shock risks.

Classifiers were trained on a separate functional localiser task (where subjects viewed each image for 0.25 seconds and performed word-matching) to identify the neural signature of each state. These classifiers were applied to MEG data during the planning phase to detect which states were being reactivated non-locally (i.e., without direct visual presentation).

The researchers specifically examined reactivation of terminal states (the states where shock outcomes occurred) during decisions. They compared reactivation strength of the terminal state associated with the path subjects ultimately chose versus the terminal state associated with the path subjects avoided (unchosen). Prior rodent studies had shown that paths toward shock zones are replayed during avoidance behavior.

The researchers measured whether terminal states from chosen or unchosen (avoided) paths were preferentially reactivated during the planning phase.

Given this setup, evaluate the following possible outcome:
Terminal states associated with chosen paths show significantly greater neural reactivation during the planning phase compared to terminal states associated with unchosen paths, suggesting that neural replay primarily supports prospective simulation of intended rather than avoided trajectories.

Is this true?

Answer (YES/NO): YES